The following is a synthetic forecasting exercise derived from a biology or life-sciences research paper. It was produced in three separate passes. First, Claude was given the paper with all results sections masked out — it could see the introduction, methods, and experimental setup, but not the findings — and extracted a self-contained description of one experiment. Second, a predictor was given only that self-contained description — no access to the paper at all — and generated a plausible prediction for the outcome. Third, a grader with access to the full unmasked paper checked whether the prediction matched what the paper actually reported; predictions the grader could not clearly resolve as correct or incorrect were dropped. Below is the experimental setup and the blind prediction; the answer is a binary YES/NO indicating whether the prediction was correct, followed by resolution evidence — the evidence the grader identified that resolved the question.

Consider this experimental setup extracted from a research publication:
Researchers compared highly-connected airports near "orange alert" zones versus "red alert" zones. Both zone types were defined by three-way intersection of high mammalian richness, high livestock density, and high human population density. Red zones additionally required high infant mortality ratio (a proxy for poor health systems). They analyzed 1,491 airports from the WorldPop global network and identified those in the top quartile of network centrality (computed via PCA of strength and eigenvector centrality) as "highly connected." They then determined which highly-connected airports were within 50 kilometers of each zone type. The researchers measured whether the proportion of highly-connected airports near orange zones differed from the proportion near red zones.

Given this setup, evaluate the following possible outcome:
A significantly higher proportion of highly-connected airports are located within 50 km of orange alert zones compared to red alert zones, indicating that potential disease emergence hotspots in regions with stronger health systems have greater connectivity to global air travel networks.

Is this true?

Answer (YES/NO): YES